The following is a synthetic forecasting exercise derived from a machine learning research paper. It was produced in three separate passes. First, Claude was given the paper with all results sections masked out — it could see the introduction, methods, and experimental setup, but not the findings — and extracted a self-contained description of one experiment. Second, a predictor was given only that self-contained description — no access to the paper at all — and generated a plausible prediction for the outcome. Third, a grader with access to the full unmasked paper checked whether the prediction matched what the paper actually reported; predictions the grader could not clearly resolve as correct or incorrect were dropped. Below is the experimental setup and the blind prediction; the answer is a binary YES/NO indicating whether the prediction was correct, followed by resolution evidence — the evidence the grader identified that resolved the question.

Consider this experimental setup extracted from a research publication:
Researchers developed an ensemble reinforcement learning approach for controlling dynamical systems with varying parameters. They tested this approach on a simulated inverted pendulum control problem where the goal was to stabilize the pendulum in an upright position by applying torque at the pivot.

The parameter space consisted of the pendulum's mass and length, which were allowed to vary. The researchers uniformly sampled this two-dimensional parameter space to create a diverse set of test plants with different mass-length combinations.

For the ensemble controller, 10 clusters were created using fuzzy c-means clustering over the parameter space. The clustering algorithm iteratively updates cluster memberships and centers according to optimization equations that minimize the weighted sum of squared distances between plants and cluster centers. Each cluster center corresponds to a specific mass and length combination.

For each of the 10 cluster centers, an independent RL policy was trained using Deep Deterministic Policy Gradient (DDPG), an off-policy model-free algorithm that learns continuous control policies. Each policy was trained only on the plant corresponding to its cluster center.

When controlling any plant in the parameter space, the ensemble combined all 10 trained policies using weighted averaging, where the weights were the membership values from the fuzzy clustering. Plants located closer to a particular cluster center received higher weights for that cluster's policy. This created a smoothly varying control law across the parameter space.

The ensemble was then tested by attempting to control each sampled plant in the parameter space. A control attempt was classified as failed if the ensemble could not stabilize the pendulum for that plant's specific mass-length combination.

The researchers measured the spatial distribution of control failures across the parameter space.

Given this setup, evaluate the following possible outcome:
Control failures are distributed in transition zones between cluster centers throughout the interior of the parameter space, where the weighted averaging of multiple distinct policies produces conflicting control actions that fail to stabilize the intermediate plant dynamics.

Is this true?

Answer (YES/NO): NO